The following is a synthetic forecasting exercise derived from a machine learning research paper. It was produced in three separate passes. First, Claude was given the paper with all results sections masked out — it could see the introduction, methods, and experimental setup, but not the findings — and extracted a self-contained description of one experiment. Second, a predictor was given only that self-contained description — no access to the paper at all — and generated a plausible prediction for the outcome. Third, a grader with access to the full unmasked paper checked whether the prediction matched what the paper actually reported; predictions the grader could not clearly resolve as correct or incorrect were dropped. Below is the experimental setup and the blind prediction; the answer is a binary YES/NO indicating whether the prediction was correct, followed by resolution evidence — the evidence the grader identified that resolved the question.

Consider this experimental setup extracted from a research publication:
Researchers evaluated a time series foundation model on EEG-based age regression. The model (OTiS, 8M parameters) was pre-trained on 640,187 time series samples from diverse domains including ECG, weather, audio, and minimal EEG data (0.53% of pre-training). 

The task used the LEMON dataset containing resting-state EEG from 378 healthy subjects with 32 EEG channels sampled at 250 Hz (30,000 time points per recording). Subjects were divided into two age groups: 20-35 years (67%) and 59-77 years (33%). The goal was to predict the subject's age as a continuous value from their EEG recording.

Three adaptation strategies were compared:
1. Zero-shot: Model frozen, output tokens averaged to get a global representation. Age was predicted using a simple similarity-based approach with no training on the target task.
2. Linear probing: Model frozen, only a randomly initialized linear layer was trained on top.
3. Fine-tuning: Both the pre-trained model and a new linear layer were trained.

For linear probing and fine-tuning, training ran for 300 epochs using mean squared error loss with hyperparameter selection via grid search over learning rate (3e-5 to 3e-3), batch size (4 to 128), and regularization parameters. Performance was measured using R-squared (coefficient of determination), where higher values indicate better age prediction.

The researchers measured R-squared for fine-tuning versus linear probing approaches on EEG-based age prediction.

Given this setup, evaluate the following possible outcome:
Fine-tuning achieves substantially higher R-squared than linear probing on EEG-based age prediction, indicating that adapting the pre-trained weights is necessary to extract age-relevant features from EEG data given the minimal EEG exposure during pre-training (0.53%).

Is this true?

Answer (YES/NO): YES